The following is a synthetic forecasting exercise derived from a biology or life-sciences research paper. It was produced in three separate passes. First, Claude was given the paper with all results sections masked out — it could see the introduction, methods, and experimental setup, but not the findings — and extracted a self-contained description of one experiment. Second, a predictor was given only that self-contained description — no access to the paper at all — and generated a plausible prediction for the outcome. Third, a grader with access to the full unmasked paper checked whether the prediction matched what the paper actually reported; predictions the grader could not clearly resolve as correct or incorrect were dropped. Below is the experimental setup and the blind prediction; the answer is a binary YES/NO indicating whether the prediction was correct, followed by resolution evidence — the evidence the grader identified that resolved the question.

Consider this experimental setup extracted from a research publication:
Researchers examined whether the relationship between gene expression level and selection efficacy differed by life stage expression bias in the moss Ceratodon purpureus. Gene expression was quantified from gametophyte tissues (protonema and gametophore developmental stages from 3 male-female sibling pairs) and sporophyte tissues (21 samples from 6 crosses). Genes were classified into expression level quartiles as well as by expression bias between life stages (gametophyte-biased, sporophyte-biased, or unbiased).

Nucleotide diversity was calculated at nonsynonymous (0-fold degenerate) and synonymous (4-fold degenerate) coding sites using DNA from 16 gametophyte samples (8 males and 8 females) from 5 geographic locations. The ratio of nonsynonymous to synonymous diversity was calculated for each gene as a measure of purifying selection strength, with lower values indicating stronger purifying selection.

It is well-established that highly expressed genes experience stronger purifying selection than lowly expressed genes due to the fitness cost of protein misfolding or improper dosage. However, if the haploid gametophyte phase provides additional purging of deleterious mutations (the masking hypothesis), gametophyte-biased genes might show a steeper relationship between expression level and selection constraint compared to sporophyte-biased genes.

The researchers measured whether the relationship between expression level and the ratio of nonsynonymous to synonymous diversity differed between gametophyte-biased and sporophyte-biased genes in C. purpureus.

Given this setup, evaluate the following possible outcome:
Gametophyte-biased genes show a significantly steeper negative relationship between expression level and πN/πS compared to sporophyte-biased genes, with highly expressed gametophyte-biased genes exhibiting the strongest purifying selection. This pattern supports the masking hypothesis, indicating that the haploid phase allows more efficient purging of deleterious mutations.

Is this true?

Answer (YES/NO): NO